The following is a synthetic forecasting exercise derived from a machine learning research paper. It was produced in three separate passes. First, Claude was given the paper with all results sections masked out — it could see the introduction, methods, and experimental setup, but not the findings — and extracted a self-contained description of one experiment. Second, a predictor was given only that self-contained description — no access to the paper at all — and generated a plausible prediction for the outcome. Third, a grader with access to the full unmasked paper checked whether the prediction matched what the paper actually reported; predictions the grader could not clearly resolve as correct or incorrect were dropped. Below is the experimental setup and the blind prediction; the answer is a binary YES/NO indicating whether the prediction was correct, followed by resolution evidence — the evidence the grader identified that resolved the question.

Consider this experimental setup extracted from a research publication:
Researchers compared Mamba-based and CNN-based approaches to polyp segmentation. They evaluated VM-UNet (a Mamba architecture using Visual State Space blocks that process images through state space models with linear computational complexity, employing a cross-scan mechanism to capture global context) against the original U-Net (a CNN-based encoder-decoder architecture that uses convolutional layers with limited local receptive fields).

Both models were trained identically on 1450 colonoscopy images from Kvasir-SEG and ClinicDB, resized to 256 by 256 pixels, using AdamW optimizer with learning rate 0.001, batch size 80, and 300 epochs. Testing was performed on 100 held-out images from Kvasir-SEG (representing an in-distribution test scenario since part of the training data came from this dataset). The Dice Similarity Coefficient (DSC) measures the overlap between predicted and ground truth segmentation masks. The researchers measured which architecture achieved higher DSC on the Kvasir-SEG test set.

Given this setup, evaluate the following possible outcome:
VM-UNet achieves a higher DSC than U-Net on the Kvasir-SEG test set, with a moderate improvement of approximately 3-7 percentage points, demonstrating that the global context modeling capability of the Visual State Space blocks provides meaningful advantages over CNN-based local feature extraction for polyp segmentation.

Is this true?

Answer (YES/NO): NO